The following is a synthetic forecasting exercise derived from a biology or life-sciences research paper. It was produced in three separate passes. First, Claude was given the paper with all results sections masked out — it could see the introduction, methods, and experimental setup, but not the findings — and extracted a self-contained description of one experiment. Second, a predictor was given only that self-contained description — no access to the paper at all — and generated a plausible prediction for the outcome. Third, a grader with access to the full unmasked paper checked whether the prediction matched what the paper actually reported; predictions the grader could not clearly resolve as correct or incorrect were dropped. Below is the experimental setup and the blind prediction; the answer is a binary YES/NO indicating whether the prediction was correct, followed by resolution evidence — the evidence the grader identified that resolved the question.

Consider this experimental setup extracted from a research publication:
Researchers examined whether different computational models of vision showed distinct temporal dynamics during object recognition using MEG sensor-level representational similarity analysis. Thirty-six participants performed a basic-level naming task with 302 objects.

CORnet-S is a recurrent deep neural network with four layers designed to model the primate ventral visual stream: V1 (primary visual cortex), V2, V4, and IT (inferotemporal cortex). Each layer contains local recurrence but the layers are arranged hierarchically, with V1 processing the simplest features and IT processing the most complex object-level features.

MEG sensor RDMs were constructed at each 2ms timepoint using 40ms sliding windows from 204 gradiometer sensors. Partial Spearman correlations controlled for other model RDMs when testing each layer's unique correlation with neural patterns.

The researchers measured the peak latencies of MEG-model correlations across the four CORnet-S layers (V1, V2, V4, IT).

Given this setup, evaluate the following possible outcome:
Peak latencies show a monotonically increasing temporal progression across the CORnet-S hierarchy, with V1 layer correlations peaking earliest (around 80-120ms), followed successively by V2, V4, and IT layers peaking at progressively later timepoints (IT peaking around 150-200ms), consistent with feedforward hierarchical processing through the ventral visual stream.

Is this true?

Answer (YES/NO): NO